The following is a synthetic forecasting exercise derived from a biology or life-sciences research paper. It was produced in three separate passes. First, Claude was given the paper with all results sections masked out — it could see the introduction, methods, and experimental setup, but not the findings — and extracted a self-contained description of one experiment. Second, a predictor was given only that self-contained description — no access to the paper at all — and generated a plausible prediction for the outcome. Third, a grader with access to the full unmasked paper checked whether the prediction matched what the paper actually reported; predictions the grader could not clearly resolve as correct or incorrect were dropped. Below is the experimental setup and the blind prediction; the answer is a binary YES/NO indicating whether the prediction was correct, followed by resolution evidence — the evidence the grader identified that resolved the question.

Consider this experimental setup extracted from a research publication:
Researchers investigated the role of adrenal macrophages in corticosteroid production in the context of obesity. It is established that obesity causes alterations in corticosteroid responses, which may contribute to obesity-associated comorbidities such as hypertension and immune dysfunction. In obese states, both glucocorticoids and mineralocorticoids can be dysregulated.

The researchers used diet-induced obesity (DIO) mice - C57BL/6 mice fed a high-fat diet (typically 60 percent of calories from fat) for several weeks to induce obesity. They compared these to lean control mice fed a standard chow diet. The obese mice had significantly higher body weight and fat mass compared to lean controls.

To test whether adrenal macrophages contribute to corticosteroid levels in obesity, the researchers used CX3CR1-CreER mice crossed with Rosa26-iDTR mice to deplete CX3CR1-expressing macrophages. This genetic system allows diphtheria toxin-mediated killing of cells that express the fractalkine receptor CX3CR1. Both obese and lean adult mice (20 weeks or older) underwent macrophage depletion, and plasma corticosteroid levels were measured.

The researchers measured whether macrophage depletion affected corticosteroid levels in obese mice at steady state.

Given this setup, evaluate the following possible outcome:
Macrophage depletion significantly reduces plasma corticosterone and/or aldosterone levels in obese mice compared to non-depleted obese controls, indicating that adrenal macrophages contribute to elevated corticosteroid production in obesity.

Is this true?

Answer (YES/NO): YES